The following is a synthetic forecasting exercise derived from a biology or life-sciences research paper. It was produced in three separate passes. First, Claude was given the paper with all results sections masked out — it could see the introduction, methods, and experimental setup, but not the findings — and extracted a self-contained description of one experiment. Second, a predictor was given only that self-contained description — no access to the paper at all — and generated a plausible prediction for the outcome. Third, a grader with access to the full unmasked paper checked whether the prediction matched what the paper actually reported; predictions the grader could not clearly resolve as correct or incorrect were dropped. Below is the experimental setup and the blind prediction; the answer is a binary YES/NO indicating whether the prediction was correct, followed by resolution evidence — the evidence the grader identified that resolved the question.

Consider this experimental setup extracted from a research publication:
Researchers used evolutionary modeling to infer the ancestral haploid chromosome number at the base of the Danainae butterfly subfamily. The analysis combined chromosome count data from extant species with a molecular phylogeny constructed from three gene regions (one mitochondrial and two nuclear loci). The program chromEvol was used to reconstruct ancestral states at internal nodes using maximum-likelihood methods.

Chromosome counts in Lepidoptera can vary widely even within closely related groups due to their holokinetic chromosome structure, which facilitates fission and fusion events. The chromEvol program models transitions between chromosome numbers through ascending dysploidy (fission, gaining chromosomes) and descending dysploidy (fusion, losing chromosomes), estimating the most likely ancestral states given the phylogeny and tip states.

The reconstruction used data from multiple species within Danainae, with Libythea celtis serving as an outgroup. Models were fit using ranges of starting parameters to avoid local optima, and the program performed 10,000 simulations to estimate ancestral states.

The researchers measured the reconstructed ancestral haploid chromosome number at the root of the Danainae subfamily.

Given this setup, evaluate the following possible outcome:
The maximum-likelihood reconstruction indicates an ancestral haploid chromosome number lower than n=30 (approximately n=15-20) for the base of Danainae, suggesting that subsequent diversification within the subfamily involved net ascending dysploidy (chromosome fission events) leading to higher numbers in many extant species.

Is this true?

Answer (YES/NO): NO